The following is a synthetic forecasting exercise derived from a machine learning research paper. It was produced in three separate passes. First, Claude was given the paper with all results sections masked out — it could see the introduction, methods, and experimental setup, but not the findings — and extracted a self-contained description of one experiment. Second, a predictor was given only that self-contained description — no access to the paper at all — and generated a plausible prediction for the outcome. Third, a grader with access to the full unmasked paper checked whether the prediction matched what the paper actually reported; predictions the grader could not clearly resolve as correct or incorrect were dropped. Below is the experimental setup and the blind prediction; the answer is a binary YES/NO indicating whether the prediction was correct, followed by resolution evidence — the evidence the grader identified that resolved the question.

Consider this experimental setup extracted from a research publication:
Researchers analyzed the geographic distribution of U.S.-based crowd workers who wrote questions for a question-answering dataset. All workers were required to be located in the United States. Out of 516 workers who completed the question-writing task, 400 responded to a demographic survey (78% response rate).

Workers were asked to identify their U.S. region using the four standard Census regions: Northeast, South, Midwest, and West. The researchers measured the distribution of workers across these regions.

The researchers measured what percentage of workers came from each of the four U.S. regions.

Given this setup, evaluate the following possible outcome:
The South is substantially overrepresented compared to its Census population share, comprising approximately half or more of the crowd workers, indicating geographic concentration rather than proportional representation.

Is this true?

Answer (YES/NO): NO